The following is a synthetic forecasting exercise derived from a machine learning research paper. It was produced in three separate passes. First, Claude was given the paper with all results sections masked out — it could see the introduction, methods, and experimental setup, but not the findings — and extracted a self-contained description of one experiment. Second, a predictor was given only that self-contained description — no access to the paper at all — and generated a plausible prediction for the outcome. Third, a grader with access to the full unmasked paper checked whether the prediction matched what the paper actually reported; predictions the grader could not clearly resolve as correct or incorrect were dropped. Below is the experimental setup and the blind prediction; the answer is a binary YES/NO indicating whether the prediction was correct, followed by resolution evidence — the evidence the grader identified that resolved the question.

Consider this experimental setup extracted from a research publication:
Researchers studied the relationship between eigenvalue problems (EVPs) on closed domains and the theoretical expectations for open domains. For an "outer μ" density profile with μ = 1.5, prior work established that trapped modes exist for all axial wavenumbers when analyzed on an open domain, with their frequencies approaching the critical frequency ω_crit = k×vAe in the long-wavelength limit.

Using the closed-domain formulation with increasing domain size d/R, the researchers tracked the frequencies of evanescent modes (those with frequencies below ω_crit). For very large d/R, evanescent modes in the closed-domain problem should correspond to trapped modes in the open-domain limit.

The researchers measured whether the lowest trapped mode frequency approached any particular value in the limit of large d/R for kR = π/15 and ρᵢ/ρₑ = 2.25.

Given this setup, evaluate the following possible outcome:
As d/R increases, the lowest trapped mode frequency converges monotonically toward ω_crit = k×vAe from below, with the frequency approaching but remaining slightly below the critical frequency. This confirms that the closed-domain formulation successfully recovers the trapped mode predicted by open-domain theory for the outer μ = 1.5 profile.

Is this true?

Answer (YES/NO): NO